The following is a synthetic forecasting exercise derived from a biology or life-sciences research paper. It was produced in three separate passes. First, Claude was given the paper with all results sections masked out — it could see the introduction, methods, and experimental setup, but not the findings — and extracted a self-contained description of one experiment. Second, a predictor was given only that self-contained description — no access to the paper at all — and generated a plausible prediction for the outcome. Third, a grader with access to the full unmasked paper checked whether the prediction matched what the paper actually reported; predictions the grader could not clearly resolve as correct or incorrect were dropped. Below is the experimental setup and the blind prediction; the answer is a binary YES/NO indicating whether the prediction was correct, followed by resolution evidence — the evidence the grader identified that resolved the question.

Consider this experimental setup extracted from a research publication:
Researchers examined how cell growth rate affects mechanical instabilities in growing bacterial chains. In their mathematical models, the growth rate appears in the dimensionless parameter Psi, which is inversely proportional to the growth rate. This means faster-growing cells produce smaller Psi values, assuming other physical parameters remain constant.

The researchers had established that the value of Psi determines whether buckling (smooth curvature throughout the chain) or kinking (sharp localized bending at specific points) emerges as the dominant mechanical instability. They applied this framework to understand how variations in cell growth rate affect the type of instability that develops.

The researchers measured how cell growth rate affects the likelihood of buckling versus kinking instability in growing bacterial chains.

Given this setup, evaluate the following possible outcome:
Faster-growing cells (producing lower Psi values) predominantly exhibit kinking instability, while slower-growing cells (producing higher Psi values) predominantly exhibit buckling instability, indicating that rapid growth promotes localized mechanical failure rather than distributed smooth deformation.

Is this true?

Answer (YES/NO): YES